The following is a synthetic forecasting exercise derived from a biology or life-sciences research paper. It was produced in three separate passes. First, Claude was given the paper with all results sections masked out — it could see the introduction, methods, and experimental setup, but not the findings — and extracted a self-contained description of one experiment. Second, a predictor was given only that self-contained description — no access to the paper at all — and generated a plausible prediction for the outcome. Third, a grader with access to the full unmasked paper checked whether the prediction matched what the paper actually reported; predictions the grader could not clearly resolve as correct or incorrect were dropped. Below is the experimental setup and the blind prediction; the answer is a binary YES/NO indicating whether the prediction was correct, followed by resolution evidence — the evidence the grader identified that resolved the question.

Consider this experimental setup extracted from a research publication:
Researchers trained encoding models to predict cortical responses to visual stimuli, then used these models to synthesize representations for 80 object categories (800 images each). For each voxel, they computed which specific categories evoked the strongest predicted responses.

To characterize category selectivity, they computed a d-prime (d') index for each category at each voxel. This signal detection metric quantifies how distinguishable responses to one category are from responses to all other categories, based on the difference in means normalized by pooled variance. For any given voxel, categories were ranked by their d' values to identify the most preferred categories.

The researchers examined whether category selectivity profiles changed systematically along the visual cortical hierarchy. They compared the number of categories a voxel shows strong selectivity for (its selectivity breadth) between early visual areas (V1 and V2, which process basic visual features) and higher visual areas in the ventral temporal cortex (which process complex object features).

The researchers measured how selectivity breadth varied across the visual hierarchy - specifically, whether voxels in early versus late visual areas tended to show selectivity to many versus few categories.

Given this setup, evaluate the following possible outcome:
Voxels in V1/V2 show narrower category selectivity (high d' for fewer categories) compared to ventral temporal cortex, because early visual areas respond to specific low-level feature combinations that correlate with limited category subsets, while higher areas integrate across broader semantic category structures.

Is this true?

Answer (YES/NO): NO